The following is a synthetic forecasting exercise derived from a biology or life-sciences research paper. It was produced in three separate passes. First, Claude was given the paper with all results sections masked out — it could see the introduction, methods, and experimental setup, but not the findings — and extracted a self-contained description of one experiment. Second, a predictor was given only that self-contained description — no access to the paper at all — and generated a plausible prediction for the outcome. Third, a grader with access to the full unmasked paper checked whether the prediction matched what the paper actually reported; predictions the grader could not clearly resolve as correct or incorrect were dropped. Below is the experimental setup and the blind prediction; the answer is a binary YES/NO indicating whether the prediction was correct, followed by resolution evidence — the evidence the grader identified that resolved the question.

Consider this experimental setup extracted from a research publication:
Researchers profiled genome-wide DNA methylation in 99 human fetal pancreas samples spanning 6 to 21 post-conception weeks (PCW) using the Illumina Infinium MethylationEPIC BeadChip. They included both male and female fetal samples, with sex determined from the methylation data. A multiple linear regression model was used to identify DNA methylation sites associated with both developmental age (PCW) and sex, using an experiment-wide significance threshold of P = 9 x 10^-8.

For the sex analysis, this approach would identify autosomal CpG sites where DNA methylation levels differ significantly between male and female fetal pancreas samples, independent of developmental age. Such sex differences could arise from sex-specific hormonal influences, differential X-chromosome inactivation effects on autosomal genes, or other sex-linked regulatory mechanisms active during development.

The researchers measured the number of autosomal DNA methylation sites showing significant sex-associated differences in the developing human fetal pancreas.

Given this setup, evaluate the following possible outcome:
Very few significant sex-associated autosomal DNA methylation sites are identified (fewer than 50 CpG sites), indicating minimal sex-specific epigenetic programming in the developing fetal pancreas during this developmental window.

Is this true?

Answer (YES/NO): NO